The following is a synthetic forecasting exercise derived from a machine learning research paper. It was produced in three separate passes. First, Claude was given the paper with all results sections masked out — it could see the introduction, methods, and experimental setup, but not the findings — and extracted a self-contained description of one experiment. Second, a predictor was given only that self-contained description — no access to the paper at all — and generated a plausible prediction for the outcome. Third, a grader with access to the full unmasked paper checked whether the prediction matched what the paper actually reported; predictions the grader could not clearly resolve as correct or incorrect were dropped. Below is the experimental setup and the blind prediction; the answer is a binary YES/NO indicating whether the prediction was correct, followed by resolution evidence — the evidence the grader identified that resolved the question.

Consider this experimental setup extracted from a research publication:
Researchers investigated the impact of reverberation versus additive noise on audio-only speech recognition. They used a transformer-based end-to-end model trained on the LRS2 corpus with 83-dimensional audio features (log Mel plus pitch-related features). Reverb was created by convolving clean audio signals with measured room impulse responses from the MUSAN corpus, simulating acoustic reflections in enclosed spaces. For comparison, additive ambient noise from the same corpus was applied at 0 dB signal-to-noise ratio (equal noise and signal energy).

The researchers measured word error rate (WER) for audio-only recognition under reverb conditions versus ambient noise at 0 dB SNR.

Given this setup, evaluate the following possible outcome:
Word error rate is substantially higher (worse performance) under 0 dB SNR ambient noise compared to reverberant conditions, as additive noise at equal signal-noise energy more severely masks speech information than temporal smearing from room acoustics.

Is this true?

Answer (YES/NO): YES